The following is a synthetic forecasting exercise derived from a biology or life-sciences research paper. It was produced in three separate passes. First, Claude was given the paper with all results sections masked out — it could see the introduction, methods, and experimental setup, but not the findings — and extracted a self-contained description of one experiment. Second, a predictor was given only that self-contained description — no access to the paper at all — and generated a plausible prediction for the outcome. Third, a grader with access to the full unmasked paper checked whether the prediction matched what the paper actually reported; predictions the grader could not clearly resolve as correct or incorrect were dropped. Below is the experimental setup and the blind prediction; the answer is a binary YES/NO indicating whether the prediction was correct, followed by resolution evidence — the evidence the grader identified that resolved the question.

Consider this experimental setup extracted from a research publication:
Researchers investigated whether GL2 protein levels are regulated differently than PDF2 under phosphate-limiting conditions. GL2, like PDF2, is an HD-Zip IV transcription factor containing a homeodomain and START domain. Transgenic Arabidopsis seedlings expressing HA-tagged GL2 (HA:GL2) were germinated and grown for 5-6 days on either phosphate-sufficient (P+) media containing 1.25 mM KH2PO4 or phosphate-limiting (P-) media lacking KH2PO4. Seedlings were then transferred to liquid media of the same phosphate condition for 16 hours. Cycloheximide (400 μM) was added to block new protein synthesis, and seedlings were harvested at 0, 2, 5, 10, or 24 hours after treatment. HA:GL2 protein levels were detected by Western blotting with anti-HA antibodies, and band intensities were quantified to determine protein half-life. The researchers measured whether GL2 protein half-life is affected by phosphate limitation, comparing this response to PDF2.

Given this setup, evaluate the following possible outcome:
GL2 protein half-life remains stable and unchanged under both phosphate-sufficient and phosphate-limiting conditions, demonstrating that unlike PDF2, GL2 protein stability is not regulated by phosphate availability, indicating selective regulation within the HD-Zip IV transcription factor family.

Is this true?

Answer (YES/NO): NO